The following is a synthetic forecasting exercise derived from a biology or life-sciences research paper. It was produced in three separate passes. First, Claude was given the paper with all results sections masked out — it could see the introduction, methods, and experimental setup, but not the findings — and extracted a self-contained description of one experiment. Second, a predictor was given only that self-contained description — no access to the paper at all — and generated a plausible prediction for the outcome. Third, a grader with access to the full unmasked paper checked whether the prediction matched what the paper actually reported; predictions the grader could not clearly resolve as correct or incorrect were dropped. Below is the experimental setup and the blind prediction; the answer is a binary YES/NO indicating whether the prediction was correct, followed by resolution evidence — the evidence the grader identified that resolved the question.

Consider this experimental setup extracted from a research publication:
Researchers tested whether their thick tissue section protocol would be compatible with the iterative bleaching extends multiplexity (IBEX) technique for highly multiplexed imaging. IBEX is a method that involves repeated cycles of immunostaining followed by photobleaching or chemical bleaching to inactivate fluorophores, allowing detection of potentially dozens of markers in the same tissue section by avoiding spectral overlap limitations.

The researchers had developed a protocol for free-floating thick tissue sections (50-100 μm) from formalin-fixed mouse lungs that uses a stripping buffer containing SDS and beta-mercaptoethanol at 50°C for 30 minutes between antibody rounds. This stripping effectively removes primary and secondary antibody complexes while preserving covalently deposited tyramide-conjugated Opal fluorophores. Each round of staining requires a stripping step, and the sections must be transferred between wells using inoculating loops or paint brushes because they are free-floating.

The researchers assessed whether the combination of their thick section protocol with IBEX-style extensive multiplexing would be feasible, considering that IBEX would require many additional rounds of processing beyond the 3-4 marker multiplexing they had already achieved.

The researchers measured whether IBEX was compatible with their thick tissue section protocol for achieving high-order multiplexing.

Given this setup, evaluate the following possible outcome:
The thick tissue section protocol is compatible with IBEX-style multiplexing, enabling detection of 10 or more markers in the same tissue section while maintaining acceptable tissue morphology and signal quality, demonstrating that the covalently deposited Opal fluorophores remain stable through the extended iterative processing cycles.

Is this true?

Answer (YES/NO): NO